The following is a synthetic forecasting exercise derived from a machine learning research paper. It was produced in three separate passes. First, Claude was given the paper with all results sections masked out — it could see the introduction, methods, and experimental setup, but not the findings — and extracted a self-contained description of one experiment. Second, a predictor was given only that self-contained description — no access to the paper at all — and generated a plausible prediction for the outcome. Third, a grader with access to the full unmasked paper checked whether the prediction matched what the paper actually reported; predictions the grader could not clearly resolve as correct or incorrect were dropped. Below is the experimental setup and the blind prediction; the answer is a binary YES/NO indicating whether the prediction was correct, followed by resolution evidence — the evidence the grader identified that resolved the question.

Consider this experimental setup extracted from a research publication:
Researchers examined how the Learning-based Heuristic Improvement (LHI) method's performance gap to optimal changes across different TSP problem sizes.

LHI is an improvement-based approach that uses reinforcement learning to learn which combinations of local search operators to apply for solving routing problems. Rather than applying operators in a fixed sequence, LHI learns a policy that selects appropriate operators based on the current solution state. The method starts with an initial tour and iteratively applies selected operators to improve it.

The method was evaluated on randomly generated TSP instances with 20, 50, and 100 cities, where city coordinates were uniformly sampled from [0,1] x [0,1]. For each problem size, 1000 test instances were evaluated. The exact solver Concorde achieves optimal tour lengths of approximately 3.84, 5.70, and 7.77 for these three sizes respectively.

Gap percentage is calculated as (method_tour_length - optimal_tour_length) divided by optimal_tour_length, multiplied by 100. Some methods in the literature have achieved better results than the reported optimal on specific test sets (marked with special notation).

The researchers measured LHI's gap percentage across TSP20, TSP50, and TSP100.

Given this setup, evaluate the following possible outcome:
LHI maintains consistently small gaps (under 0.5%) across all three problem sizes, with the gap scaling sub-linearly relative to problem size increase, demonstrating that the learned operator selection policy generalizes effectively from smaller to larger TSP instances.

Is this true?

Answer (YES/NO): NO